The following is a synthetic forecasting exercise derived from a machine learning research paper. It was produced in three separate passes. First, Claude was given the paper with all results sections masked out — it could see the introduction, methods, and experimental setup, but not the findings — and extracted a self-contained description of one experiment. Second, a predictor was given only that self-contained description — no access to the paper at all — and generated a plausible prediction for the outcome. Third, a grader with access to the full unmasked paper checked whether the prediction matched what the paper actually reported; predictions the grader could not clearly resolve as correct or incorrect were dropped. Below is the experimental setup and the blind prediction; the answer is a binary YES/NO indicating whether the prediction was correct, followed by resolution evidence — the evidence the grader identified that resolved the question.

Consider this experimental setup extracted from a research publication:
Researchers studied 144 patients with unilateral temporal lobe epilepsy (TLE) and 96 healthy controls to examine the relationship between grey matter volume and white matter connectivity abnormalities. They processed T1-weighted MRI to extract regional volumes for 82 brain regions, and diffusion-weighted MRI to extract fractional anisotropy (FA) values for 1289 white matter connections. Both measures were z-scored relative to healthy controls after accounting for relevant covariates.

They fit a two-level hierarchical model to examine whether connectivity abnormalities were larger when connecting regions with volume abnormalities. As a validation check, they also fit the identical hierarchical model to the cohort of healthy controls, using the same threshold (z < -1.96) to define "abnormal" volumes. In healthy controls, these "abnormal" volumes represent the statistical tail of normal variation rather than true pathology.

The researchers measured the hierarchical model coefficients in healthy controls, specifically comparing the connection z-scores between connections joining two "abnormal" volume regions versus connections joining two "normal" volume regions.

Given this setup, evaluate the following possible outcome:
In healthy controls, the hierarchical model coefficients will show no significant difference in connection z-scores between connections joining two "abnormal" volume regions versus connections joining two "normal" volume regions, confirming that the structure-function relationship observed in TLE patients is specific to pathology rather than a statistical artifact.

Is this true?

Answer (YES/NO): YES